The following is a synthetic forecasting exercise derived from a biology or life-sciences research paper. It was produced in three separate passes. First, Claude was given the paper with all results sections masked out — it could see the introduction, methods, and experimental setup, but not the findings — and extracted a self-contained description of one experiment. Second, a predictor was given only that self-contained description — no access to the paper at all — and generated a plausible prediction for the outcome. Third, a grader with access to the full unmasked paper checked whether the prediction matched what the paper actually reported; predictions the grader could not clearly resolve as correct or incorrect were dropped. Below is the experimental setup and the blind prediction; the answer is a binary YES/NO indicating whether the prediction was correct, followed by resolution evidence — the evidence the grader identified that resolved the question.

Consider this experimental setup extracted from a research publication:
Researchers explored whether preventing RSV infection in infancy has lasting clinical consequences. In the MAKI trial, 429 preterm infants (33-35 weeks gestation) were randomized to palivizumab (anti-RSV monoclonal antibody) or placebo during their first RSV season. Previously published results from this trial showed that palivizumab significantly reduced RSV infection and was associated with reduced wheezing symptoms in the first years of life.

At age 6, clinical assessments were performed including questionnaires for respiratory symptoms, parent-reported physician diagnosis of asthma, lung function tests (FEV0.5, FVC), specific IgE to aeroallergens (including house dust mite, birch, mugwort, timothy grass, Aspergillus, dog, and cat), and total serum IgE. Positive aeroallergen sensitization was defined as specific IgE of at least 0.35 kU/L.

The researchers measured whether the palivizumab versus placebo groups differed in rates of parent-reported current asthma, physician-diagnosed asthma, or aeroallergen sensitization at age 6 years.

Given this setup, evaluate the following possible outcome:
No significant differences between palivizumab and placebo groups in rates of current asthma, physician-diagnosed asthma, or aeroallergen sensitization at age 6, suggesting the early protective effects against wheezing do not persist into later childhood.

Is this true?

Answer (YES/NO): YES